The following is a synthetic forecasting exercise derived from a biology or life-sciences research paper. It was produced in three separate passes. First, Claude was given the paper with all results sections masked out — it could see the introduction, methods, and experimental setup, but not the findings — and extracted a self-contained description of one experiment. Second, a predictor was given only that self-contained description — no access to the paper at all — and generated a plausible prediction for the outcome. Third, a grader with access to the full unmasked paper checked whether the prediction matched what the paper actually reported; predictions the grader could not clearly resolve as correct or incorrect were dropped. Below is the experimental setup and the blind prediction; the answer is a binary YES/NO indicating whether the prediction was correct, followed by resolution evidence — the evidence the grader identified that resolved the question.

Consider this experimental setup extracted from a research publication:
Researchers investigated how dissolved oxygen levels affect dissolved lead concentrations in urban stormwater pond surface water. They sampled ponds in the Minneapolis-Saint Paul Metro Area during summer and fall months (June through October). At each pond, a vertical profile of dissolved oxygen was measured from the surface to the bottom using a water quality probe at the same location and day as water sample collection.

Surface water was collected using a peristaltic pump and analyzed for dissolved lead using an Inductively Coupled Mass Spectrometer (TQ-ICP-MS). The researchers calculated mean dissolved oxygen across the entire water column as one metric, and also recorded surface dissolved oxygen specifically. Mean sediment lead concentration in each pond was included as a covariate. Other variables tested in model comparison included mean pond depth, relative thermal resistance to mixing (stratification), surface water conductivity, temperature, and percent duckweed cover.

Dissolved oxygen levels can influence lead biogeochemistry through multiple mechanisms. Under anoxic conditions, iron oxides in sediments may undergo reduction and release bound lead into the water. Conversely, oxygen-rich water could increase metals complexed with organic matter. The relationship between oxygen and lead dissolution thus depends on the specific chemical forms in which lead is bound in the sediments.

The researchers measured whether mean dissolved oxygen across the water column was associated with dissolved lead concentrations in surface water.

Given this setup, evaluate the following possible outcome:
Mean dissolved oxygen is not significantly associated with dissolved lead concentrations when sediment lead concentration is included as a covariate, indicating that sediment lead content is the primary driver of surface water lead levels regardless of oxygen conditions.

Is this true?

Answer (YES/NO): NO